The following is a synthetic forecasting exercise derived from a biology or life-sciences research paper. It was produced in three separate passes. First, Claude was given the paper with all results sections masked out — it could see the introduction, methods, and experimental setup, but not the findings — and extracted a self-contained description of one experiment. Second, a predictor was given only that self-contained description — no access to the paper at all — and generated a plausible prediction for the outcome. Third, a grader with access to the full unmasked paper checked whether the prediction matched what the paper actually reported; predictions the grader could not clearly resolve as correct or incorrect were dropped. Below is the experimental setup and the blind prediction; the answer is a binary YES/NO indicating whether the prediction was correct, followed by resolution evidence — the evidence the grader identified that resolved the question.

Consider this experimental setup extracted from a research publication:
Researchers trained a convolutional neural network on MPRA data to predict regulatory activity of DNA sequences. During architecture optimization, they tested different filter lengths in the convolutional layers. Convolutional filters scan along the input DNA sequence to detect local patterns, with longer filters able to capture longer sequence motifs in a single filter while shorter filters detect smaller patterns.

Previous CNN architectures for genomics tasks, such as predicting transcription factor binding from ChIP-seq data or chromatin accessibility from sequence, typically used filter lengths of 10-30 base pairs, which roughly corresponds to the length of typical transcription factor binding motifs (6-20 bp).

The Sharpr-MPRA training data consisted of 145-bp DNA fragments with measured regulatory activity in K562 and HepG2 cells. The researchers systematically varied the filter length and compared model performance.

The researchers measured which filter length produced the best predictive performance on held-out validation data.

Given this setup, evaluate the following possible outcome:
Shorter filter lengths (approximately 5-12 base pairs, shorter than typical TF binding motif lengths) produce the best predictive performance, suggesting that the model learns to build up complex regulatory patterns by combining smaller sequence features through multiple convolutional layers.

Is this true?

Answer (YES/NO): YES